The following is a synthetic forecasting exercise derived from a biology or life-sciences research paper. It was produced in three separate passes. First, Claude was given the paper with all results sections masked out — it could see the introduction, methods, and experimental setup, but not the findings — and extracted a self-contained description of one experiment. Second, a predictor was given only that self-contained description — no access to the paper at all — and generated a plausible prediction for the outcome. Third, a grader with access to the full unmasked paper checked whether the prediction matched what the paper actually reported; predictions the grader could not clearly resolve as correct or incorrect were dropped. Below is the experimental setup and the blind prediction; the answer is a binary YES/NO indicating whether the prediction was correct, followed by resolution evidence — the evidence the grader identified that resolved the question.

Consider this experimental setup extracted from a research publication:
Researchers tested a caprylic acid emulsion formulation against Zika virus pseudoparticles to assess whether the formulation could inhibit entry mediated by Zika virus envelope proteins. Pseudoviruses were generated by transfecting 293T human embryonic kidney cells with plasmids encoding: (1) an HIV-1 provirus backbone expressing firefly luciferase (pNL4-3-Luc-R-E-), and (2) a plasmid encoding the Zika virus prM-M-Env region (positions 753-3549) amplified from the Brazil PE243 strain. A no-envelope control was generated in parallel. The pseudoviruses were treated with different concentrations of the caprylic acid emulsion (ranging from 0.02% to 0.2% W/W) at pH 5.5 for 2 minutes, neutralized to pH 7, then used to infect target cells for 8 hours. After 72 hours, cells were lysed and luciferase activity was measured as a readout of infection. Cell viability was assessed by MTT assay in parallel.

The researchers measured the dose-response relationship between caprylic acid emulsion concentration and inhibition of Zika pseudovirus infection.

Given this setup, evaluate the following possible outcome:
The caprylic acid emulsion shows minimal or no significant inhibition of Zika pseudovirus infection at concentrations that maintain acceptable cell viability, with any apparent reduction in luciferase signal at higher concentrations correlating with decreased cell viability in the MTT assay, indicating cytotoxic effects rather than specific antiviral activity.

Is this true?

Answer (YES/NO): NO